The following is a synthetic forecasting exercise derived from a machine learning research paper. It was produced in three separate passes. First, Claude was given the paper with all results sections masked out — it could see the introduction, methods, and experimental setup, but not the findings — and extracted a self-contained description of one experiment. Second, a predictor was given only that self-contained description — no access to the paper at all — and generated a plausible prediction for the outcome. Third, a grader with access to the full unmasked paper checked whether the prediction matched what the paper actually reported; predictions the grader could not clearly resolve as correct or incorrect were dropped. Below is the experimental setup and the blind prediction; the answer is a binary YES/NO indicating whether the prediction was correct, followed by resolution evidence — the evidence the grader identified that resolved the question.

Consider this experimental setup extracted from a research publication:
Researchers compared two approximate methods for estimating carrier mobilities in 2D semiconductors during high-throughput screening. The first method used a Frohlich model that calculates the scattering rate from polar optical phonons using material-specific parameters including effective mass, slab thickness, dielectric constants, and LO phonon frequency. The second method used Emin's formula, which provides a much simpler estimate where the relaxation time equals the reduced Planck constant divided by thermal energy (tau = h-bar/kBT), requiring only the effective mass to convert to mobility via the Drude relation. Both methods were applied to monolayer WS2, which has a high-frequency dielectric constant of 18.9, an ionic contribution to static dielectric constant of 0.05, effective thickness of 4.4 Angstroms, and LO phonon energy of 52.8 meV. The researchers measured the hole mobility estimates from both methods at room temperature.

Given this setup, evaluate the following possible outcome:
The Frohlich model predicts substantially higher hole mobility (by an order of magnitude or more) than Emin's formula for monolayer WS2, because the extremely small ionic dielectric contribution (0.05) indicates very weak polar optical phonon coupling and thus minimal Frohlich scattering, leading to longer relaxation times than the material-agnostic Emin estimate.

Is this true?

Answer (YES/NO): YES